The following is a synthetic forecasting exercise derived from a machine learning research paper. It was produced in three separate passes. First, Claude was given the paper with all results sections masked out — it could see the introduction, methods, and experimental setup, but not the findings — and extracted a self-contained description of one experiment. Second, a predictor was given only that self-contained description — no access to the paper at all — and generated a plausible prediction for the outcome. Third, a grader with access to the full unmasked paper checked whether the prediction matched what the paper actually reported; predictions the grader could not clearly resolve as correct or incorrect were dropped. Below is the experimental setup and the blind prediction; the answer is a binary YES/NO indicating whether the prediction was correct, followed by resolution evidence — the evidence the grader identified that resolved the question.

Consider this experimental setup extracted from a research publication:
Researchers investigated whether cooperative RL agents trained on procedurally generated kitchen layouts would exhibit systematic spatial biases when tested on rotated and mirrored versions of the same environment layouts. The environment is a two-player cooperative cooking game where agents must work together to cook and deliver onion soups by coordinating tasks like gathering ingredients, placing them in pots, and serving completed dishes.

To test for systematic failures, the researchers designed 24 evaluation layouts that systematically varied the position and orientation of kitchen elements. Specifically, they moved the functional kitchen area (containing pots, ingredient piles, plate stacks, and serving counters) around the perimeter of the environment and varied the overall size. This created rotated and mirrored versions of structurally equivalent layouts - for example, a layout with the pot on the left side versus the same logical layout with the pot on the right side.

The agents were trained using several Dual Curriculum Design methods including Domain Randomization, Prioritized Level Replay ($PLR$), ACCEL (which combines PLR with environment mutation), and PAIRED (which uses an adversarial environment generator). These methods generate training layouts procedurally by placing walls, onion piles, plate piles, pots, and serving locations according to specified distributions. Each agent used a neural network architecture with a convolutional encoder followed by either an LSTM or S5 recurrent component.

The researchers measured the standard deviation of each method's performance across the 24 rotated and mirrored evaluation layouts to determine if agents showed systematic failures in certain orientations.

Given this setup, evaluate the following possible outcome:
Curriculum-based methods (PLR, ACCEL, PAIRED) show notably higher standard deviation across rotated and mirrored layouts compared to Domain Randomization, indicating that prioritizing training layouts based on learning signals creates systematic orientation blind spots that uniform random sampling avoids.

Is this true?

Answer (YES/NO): NO